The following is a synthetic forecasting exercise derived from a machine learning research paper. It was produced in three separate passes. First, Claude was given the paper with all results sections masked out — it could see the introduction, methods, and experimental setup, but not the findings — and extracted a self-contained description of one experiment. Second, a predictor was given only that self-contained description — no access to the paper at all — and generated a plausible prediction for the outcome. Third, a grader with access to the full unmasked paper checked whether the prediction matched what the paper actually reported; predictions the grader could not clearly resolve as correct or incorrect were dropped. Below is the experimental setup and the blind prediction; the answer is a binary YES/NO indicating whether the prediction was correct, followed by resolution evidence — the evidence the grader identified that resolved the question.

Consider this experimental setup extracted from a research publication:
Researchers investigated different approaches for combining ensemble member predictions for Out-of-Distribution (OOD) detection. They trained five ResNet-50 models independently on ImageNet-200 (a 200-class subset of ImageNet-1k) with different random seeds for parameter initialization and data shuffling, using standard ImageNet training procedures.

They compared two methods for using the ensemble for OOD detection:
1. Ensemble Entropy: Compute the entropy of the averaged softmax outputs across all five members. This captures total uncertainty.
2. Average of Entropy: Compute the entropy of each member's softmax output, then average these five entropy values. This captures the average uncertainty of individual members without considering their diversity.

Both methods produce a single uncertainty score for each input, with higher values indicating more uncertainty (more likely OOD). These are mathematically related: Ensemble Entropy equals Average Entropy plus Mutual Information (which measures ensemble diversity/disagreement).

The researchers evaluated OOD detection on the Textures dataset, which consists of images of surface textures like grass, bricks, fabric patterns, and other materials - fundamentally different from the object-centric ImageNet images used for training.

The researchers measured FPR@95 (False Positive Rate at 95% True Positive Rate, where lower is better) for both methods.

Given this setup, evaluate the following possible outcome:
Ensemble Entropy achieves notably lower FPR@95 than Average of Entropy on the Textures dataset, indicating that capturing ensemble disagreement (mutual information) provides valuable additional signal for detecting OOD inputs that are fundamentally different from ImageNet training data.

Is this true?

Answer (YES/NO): YES